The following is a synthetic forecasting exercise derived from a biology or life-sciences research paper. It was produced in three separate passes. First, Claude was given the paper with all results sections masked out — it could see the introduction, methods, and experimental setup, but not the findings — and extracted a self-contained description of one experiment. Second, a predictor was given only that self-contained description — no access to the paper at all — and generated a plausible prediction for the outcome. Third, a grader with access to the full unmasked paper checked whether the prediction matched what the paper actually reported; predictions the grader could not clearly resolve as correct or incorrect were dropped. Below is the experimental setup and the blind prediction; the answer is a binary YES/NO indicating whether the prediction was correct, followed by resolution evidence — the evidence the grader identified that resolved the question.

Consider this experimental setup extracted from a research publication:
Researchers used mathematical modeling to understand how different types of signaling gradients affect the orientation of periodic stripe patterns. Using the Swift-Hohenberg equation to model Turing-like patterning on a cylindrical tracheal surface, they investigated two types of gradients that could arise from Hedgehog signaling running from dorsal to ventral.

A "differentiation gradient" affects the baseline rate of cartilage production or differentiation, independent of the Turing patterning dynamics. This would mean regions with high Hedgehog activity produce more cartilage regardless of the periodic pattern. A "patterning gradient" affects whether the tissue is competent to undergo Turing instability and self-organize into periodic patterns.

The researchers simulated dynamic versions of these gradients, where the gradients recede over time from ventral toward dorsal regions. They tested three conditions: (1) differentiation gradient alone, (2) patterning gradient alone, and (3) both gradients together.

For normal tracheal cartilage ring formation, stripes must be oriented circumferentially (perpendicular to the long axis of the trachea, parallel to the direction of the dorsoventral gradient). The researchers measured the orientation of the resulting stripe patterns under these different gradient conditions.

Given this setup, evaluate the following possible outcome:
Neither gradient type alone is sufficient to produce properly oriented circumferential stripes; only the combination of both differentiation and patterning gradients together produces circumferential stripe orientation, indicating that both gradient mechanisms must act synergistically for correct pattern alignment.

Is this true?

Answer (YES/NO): NO